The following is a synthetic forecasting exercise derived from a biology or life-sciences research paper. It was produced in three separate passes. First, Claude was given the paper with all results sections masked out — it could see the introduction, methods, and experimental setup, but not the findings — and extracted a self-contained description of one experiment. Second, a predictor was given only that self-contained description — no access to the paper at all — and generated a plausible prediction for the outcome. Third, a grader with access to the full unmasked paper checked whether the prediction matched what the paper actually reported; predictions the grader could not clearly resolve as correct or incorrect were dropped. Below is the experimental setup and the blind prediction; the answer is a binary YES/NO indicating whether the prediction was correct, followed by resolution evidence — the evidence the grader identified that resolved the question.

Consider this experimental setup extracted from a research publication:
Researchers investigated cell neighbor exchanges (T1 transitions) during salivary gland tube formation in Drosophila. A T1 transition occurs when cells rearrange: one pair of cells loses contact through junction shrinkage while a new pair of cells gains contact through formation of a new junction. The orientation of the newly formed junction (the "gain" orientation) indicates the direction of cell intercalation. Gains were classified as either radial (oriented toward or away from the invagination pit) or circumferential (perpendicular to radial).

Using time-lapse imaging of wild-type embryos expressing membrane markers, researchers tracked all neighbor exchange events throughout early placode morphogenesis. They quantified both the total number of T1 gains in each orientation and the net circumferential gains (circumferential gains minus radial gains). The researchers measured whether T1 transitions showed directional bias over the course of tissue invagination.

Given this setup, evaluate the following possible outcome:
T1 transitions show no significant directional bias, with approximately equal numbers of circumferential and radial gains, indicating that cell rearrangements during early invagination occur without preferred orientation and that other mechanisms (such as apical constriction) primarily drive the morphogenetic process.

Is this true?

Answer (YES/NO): NO